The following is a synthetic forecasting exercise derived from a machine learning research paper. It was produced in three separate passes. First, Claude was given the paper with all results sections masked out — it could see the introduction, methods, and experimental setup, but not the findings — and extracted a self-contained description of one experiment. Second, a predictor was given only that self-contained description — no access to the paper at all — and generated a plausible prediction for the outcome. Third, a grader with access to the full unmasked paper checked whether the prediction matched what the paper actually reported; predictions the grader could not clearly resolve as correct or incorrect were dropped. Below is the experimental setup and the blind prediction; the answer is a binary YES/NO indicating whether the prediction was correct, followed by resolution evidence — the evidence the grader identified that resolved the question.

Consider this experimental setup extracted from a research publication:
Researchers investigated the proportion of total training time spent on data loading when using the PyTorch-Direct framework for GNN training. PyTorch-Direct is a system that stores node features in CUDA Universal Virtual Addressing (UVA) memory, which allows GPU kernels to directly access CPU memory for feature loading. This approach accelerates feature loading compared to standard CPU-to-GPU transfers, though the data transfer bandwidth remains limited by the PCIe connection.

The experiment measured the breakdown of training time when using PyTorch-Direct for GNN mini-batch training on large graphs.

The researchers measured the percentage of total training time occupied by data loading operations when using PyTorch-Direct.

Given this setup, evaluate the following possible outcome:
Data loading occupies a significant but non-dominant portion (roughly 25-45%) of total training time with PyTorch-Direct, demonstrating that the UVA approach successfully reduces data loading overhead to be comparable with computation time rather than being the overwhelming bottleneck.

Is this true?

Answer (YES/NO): NO